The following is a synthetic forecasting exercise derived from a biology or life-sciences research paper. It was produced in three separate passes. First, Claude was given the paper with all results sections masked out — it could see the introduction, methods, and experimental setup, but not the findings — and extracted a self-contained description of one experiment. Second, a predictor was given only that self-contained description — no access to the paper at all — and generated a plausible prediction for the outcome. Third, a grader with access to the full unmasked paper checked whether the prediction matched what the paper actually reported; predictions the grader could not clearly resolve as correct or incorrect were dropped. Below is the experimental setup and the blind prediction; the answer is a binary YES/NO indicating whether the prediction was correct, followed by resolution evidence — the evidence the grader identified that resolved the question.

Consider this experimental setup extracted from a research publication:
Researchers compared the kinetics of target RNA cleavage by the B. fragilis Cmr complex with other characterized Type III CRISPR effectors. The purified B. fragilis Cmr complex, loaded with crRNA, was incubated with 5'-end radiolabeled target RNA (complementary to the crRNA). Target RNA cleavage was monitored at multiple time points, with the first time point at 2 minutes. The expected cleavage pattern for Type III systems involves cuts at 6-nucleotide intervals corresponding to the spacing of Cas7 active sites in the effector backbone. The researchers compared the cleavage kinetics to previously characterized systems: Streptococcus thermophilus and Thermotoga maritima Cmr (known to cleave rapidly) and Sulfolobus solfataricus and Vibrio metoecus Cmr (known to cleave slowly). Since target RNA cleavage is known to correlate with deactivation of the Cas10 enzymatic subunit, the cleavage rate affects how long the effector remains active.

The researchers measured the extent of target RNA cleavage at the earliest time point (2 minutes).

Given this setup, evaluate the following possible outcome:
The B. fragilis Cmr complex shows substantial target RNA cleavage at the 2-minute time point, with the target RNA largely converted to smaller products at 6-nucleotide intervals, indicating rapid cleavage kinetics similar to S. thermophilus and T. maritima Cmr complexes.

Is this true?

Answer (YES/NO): YES